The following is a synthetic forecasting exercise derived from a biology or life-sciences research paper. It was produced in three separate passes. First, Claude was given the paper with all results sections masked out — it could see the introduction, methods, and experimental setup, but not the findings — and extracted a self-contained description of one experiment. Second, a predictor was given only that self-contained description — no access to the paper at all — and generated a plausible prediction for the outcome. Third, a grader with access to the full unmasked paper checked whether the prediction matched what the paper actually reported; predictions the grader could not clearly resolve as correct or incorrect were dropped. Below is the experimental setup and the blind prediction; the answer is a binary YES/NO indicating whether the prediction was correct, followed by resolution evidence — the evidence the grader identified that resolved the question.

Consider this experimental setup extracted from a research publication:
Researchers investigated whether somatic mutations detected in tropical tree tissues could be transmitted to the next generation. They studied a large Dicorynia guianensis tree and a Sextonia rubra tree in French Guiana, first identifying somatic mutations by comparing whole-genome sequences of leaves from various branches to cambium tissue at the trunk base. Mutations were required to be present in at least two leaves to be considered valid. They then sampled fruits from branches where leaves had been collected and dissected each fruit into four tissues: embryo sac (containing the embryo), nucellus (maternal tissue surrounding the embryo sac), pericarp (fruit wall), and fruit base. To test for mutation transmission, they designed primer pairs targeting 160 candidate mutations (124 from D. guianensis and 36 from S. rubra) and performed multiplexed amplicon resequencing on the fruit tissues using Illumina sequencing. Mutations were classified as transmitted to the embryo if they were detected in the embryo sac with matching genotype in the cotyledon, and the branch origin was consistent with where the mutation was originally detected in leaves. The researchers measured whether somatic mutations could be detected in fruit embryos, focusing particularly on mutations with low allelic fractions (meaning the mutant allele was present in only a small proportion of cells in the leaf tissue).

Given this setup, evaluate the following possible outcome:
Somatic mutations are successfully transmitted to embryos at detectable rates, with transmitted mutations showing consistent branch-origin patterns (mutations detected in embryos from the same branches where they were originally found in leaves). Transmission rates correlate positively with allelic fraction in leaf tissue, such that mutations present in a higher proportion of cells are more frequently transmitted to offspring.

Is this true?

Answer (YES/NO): NO